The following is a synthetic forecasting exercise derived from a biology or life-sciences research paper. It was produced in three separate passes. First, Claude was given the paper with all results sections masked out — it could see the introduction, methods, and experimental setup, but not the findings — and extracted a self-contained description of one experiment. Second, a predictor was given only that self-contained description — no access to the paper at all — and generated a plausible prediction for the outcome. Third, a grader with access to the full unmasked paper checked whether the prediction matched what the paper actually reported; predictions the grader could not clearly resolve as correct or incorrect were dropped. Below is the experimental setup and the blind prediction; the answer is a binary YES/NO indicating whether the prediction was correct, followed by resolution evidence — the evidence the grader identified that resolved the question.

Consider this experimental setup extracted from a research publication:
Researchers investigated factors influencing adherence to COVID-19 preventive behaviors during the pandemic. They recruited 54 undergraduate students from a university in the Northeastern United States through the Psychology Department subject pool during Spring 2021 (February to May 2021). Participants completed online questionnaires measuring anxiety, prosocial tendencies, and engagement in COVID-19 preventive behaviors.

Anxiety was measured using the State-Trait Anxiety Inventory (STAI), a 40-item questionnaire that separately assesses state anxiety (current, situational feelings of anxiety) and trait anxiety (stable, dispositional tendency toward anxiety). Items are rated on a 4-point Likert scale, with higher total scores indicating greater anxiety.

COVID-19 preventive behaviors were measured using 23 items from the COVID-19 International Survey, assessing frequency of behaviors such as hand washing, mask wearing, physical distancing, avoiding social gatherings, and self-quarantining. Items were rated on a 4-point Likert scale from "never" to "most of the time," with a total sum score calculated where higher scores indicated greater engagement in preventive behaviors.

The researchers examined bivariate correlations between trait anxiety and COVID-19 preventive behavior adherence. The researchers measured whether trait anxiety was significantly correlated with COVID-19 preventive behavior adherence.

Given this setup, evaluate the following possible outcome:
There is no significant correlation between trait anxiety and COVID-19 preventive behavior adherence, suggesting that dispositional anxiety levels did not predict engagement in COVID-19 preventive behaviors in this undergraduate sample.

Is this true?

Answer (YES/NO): YES